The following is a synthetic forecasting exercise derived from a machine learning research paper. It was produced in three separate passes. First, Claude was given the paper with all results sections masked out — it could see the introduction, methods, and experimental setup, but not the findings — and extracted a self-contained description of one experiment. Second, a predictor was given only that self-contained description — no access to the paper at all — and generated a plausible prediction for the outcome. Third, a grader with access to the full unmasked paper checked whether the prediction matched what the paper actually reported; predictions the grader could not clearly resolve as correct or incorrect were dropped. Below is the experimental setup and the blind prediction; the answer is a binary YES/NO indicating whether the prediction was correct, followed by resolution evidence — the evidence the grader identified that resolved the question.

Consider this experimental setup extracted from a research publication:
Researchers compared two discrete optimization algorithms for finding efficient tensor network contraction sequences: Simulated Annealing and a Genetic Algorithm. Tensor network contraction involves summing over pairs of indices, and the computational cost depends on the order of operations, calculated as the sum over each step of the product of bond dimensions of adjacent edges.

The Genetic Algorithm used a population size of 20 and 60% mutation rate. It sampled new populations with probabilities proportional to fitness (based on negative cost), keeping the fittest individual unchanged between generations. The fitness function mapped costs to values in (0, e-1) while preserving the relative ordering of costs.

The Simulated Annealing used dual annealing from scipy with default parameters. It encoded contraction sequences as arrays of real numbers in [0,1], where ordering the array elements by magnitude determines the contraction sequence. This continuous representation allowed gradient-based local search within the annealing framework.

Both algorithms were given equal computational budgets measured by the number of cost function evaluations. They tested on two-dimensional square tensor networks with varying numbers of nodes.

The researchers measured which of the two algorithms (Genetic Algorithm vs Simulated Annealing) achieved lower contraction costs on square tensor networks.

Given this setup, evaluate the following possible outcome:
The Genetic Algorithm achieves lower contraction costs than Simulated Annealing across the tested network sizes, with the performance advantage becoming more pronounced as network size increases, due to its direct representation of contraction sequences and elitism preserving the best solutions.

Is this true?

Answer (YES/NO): NO